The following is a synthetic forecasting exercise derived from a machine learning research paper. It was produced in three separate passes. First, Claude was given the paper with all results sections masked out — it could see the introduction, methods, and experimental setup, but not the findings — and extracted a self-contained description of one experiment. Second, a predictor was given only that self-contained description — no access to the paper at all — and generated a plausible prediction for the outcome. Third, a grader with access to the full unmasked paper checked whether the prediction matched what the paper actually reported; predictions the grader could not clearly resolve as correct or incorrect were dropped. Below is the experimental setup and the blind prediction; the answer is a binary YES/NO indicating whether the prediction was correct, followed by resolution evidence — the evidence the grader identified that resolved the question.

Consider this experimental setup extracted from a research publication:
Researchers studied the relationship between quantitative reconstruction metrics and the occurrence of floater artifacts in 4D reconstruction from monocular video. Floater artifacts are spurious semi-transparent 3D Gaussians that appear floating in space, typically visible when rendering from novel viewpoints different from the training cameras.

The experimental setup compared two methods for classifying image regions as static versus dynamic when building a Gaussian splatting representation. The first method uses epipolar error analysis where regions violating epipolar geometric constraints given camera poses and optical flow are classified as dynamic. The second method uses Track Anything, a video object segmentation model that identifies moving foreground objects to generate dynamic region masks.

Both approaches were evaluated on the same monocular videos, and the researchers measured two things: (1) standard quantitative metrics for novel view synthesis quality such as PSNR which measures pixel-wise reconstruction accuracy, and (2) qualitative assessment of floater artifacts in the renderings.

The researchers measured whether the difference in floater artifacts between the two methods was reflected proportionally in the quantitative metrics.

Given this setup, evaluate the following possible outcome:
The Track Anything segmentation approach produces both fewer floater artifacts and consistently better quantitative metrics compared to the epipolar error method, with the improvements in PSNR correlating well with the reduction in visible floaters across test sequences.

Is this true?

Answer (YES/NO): NO